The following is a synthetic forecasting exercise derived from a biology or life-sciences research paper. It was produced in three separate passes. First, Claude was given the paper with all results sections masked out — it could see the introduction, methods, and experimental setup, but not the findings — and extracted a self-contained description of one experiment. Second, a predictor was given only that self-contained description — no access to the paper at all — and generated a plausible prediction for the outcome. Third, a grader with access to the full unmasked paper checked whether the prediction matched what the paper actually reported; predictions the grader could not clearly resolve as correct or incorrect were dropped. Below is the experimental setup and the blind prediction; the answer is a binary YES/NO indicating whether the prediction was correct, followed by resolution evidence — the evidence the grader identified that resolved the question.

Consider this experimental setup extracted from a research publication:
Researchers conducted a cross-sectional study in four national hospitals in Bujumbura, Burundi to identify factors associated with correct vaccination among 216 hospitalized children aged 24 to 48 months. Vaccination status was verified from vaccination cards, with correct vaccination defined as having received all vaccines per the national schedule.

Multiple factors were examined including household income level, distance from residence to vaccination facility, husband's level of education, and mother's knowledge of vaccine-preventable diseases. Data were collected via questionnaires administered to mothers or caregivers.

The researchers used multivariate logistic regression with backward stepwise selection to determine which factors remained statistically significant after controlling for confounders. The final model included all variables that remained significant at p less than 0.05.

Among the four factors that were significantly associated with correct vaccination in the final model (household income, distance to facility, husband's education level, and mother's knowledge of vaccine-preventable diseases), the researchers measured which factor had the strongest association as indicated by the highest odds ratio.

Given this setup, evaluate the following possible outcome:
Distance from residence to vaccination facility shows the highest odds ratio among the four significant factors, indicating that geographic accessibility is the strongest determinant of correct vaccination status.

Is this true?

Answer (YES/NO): NO